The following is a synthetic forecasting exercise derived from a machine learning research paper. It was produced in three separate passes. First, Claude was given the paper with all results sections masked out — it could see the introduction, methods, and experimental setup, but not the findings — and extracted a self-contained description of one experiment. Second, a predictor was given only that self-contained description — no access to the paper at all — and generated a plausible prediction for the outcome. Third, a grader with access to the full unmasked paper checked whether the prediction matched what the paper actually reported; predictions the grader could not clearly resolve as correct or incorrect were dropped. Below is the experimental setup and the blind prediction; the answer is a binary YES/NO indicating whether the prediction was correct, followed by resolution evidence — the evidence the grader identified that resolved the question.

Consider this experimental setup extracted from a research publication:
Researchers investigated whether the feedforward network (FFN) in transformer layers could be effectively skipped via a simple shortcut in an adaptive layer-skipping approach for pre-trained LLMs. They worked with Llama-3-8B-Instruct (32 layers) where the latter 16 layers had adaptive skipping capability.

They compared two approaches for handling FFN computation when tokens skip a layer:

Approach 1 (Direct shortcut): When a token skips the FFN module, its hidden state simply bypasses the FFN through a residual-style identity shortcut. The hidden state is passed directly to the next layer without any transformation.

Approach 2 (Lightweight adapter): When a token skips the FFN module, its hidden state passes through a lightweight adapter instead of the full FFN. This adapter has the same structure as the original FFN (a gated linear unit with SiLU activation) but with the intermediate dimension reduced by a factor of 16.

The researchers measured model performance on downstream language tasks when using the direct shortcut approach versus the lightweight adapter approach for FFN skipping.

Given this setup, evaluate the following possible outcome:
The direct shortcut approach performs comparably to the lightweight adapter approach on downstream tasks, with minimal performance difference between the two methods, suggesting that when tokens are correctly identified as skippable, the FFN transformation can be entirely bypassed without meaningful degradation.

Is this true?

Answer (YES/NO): NO